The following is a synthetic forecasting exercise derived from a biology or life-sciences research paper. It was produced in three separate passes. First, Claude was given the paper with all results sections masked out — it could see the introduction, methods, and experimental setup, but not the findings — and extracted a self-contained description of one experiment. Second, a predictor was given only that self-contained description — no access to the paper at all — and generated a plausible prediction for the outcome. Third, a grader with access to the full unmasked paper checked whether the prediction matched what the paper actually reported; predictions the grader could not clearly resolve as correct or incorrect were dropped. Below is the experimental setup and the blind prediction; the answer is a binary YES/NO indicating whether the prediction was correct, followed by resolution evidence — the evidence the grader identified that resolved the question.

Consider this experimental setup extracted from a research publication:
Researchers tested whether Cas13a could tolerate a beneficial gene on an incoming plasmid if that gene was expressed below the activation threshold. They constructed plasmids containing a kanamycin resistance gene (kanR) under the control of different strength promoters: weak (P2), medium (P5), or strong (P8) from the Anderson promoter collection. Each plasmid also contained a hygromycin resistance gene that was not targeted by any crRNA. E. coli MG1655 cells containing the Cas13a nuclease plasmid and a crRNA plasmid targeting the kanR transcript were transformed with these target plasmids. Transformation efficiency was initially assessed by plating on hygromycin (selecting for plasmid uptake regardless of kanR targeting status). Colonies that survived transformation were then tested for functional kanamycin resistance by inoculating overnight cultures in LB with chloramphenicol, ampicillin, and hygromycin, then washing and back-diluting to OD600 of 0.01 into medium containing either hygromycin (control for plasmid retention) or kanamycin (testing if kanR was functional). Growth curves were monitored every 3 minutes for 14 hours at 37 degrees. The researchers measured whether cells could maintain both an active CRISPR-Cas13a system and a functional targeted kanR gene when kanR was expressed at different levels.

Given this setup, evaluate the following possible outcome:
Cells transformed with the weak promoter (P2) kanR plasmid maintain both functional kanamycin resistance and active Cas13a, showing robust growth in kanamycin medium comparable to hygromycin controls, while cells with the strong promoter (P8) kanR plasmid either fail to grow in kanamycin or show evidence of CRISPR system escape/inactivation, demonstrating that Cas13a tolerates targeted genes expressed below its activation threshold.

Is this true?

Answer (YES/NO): NO